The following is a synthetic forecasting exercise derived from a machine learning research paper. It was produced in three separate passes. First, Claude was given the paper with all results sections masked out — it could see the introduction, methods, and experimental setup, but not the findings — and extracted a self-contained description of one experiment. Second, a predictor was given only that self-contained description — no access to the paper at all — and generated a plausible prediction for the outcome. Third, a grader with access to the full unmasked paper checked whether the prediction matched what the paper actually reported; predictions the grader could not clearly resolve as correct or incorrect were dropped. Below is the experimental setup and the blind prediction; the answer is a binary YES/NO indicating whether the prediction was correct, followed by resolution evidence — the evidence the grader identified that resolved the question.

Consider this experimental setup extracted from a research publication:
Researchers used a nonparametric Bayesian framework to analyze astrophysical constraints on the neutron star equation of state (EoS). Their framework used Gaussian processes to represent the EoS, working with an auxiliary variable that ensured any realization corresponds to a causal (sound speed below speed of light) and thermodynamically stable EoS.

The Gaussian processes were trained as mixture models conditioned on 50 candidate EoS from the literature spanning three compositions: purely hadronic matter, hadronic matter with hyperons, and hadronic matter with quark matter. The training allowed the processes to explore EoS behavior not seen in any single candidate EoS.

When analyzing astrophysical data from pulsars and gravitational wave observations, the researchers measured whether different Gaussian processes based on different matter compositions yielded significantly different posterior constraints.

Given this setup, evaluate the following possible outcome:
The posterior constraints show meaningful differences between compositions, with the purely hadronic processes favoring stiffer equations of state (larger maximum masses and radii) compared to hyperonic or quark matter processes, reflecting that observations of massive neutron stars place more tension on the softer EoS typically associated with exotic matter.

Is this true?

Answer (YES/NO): NO